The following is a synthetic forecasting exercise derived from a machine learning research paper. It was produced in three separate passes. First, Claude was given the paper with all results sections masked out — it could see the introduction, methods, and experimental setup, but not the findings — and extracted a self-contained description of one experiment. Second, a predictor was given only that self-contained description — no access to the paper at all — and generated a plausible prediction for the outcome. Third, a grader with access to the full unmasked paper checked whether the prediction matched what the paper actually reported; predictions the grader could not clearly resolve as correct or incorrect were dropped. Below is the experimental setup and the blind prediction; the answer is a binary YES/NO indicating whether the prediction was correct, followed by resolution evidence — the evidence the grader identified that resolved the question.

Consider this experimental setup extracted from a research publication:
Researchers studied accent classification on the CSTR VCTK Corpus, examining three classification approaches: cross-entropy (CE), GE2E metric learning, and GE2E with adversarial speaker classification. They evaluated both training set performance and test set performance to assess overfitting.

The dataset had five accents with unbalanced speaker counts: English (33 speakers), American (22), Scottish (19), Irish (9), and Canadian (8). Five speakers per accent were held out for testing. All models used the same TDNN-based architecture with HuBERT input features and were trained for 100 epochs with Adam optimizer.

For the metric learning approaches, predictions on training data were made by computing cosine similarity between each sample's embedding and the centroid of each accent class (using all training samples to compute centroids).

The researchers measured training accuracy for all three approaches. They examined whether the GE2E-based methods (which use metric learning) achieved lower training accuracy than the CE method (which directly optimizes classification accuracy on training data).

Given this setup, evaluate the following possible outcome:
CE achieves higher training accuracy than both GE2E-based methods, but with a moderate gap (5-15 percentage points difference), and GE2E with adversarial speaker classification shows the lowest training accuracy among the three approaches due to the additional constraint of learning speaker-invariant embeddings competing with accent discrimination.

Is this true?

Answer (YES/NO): NO